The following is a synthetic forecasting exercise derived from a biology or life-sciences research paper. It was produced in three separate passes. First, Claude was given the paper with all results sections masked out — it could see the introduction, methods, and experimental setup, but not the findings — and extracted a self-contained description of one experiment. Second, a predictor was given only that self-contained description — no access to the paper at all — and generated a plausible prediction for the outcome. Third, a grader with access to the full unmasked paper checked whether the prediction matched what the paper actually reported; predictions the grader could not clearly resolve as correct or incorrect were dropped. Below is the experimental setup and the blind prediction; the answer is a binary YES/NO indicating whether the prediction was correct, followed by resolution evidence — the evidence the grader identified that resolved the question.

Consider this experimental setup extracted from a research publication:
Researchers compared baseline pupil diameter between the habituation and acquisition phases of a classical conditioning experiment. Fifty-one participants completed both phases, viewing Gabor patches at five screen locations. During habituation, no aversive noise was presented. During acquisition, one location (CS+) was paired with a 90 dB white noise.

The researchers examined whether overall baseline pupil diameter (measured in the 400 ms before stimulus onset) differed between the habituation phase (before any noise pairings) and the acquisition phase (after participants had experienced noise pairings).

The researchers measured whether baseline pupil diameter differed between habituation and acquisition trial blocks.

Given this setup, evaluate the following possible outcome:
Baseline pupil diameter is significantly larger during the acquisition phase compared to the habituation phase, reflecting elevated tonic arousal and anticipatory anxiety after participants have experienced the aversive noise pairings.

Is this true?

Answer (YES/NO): YES